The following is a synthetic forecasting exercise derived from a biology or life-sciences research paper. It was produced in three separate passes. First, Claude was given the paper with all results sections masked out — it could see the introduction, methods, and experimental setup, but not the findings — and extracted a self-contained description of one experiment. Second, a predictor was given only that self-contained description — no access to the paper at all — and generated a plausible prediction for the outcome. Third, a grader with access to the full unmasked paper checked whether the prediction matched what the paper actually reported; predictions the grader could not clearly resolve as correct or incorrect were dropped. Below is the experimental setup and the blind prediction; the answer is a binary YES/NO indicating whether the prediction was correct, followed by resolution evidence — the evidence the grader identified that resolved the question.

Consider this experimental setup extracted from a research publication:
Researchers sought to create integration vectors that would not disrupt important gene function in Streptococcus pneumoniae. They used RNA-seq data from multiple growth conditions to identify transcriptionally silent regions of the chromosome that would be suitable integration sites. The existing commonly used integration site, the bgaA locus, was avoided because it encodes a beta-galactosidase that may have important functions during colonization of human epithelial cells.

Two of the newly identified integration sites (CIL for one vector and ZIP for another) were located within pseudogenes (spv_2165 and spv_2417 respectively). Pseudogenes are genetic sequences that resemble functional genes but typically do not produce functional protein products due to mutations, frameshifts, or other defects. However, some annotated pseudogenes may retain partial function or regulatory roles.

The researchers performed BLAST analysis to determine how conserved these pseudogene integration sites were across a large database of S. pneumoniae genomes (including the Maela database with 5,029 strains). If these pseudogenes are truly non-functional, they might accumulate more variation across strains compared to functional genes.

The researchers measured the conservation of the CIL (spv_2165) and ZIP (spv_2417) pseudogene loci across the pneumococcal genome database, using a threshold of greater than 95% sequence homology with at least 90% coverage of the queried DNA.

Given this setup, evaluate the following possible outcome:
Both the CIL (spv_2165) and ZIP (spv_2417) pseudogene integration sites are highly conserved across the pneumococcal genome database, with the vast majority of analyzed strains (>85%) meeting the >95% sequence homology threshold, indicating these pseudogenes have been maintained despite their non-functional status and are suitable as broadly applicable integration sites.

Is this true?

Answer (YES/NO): NO